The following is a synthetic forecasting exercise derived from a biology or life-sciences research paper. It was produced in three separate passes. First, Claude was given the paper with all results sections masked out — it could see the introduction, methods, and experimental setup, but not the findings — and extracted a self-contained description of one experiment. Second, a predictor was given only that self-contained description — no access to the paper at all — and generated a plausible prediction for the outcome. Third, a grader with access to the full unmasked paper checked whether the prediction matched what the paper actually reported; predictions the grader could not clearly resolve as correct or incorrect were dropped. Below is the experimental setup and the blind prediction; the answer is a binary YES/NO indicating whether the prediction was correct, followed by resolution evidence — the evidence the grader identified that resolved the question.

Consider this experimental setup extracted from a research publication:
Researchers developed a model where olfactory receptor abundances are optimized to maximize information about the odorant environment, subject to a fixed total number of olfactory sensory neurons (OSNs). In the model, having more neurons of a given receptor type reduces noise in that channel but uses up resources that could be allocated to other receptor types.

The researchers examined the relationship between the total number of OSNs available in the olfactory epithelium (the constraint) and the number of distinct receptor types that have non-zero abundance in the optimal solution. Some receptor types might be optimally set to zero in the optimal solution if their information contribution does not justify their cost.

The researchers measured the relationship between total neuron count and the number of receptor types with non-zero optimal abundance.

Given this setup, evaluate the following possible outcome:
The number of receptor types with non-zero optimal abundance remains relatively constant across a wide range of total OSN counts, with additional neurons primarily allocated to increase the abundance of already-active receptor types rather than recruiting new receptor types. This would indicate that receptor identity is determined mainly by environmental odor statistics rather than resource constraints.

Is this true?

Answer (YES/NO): NO